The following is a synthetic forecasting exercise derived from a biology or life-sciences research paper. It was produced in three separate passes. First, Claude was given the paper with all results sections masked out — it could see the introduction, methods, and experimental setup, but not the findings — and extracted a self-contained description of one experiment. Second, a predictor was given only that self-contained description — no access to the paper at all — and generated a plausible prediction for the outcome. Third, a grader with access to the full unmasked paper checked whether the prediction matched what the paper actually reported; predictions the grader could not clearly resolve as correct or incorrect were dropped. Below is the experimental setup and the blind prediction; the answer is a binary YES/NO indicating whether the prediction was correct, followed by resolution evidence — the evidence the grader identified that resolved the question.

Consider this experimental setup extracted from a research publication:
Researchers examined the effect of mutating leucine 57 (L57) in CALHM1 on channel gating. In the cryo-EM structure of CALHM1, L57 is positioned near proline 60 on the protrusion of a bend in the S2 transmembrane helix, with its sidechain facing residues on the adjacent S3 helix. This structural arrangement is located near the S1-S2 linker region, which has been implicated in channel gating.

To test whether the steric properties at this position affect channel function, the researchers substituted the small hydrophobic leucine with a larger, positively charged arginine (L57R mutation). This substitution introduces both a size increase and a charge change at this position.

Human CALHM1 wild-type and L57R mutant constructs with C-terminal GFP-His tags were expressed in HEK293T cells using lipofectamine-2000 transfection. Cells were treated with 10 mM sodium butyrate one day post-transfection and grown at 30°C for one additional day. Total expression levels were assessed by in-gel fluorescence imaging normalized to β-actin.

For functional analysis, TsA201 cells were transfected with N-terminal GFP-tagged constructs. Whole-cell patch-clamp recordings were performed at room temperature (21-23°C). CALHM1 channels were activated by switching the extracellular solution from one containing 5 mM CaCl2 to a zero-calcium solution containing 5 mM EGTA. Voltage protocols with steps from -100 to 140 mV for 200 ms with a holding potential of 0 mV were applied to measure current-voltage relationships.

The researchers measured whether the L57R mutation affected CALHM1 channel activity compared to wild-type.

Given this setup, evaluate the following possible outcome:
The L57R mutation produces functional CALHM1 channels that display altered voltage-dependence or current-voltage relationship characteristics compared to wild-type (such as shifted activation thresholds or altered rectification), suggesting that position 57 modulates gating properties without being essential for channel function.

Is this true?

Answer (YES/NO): NO